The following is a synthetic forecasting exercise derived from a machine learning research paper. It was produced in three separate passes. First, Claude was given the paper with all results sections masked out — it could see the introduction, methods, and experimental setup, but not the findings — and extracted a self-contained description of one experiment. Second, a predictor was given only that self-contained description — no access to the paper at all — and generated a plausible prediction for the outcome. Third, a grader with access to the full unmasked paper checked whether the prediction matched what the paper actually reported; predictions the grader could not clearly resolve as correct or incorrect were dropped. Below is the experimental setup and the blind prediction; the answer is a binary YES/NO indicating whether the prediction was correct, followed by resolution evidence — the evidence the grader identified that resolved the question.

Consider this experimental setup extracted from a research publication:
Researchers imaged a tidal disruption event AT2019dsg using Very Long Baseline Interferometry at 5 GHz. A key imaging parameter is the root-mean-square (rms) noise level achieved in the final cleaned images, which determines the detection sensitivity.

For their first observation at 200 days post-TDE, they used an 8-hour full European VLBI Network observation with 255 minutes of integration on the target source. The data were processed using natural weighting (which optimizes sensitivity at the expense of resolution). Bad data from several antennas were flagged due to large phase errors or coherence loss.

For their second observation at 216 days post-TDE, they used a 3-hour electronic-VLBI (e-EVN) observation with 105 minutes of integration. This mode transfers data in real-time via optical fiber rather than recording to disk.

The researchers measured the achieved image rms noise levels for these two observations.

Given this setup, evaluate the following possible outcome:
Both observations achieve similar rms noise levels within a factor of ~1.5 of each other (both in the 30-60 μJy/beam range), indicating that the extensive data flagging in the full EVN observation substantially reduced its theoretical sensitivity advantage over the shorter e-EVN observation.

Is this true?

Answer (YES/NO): NO